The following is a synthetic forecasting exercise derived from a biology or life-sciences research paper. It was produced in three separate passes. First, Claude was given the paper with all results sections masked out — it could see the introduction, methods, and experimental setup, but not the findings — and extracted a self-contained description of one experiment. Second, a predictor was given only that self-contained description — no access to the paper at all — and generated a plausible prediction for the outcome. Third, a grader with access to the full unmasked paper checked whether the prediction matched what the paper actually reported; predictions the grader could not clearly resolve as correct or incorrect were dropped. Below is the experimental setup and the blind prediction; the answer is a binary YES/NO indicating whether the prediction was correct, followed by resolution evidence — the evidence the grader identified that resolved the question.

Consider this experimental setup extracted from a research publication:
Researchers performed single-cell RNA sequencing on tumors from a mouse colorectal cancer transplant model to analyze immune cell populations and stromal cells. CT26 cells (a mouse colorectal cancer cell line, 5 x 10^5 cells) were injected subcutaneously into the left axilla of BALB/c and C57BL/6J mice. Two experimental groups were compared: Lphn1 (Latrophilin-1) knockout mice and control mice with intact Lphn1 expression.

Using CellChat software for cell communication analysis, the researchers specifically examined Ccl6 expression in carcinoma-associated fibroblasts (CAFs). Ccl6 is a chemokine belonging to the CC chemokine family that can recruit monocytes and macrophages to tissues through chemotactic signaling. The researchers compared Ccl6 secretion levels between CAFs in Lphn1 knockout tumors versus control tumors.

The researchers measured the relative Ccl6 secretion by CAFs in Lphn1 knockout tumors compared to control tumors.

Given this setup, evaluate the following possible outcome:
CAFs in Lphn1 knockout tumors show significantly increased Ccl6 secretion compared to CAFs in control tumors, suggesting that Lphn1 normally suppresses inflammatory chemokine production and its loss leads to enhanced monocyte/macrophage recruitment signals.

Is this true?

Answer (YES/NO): YES